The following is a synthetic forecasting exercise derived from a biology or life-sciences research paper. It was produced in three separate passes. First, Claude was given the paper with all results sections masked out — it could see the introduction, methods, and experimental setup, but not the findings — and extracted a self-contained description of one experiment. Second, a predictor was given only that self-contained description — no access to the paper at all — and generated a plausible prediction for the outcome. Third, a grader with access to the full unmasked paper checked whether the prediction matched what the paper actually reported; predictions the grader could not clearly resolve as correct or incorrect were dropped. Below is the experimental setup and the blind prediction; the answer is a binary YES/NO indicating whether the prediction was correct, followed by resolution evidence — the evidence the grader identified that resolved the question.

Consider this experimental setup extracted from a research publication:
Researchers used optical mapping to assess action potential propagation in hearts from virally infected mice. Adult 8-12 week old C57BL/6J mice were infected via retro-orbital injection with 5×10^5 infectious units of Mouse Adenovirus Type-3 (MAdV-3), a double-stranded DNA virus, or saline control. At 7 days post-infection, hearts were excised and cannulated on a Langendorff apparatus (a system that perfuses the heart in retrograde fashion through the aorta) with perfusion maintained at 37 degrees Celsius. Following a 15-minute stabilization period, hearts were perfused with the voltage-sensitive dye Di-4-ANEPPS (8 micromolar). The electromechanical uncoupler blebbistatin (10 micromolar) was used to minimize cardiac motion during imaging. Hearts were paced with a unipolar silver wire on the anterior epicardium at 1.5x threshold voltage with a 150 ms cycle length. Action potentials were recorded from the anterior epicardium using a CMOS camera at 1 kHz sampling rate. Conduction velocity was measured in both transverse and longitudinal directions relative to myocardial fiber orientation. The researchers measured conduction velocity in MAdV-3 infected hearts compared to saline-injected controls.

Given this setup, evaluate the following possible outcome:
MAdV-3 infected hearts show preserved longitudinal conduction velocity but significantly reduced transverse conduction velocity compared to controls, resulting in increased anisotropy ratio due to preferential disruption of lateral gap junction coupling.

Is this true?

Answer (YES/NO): YES